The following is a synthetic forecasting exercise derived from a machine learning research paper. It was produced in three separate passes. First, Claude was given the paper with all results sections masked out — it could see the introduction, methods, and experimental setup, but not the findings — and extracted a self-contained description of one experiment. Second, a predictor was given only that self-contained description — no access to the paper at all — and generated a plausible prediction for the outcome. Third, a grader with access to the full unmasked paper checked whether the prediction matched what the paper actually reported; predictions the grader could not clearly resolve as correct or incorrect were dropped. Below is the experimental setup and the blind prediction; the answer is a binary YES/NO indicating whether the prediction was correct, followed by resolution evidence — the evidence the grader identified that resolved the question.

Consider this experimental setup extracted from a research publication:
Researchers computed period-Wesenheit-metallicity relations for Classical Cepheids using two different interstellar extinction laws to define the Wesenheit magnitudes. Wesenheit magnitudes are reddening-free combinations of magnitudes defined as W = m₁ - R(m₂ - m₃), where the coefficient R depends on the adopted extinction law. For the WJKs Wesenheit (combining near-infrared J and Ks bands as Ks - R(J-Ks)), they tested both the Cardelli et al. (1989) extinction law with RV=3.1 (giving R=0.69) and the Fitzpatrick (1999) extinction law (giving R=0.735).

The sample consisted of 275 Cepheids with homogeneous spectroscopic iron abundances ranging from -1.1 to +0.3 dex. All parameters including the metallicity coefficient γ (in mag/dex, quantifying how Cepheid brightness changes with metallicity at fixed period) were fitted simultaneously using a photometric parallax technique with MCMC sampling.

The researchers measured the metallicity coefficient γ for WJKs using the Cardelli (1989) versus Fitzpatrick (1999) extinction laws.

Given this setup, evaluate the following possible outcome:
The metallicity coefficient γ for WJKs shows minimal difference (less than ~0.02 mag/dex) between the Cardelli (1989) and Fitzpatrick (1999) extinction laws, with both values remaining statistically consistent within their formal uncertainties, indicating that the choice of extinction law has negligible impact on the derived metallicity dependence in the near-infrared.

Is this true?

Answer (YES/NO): YES